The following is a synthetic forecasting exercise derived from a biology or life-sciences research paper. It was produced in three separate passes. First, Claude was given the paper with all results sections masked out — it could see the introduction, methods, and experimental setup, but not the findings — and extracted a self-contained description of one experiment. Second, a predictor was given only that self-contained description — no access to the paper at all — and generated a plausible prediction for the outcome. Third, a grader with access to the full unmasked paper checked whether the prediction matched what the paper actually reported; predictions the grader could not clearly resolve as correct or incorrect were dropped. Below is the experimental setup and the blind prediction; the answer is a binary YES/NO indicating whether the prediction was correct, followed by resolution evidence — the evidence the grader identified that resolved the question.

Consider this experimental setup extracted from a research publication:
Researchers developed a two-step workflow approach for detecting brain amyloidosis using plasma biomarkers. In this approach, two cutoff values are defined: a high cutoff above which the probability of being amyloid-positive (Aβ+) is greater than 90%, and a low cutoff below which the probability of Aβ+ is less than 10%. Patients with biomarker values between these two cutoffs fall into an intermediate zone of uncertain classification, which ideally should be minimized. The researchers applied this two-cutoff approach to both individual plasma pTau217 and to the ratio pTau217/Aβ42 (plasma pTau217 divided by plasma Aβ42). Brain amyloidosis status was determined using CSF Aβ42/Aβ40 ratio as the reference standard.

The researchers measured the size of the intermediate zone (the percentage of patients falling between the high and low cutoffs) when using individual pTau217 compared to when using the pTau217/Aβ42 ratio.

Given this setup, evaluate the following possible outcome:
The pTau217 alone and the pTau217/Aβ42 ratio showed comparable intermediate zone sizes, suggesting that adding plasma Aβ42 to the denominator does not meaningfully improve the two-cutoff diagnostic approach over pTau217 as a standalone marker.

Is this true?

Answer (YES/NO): NO